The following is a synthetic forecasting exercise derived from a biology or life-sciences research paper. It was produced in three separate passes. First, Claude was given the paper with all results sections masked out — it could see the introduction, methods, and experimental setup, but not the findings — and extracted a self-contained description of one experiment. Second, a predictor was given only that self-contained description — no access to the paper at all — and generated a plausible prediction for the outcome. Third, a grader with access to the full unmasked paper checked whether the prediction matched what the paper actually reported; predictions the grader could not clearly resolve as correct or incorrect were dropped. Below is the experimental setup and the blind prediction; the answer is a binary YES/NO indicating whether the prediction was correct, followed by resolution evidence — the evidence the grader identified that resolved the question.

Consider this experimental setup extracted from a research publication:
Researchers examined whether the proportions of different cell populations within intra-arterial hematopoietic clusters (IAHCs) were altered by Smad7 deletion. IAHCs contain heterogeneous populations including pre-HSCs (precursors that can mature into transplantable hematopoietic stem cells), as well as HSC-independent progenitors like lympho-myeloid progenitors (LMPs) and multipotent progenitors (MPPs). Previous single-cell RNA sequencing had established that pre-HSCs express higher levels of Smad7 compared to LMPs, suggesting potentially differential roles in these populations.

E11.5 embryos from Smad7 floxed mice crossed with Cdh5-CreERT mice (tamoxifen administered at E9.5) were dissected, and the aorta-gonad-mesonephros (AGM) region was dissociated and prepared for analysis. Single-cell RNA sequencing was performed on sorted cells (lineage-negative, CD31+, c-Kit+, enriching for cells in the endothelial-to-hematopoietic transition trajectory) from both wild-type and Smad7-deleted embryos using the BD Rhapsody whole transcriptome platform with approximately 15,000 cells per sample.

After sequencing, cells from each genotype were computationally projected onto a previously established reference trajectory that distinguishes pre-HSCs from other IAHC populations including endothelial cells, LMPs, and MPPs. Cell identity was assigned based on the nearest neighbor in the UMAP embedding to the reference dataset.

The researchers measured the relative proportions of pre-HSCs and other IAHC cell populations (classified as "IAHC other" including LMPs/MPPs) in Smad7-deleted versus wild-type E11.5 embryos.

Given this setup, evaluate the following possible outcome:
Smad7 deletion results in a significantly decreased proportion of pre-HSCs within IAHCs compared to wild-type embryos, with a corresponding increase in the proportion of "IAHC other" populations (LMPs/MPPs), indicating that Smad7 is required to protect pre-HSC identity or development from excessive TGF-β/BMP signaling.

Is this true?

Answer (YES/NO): NO